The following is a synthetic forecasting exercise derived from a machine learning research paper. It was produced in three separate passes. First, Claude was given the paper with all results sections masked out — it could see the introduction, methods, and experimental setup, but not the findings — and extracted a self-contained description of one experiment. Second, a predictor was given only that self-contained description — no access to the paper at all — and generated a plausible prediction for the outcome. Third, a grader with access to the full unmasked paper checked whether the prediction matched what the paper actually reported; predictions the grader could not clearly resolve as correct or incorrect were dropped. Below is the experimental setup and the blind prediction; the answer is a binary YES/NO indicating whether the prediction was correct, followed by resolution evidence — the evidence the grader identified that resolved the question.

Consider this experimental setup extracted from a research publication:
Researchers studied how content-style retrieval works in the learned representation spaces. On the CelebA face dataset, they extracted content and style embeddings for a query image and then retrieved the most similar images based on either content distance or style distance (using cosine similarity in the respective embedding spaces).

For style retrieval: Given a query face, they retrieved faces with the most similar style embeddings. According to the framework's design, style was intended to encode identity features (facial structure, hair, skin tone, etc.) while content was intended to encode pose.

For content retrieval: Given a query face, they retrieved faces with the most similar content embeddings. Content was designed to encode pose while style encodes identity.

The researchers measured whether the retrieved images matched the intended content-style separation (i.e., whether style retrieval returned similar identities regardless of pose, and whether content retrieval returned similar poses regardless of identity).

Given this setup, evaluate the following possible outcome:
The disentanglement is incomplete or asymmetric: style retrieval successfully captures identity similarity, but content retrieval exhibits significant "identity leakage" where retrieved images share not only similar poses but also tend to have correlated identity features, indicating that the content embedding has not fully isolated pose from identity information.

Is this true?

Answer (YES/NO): NO